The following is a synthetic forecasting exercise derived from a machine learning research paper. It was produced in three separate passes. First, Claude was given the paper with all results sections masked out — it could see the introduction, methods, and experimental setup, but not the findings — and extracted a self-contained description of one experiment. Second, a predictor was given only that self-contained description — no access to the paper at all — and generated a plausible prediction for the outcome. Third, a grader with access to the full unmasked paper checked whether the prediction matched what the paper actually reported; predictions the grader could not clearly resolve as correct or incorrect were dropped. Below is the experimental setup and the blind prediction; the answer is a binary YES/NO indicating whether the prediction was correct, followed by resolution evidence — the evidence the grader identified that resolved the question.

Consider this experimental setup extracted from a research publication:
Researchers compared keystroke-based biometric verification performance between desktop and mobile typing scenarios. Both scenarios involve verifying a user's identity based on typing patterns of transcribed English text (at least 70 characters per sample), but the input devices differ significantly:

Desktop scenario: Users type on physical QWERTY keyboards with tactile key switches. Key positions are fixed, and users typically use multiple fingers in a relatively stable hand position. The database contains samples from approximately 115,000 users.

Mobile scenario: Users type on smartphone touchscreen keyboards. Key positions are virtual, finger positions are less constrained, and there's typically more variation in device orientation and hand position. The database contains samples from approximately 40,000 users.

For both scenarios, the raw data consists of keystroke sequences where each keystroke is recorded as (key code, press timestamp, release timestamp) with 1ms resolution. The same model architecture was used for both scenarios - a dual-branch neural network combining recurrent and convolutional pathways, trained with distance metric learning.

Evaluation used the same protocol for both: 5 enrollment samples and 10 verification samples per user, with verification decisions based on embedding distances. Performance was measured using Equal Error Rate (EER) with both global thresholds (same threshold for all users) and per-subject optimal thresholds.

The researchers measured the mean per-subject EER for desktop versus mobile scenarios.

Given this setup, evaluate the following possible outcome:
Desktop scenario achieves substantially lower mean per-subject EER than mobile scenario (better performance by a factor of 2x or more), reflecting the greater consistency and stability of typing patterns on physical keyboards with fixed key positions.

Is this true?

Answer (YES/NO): NO